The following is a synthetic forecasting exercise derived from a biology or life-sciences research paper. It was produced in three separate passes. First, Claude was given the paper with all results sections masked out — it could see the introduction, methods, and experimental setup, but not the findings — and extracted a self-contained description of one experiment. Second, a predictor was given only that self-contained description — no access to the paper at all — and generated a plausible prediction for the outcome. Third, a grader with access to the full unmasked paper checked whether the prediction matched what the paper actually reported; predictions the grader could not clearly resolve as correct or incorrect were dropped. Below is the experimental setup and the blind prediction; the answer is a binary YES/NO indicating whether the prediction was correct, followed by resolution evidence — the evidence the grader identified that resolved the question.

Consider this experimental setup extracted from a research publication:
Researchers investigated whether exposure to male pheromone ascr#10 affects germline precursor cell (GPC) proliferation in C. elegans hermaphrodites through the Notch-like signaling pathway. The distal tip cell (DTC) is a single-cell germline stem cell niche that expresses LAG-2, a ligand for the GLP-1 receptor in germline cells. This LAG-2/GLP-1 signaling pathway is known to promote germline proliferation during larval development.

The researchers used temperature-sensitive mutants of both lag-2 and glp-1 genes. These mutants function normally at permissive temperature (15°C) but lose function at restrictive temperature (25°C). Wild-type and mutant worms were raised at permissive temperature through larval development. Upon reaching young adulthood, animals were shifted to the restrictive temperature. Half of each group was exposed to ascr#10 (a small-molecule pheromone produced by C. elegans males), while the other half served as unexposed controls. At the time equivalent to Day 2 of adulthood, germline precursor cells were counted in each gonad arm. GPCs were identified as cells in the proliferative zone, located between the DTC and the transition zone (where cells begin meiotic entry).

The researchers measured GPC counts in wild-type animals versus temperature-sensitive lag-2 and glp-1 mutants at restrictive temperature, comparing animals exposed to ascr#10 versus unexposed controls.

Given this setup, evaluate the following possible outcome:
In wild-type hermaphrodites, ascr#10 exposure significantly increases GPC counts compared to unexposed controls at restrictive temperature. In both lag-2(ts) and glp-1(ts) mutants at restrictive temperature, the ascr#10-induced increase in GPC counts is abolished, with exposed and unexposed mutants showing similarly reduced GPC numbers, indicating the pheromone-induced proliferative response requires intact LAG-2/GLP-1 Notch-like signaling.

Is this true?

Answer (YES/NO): YES